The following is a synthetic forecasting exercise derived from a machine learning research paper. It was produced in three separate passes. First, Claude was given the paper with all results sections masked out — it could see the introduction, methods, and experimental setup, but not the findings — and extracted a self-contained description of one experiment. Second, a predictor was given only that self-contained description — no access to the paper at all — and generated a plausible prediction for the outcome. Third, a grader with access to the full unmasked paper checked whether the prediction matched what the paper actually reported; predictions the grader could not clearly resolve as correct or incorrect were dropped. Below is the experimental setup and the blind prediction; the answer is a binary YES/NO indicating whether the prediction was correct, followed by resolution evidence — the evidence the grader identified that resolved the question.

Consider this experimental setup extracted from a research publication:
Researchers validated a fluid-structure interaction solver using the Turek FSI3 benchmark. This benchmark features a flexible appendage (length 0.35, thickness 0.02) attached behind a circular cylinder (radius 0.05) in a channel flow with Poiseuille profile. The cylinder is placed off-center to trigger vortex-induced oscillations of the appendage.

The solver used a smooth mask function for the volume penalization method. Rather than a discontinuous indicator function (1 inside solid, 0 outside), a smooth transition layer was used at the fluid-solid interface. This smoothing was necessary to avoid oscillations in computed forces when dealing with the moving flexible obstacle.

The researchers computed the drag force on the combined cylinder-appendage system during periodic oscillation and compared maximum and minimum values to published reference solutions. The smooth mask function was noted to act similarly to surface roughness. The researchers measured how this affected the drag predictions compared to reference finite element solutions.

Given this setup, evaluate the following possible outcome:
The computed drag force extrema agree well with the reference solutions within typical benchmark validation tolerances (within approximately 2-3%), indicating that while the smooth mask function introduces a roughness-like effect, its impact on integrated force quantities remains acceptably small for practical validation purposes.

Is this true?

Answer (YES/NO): NO